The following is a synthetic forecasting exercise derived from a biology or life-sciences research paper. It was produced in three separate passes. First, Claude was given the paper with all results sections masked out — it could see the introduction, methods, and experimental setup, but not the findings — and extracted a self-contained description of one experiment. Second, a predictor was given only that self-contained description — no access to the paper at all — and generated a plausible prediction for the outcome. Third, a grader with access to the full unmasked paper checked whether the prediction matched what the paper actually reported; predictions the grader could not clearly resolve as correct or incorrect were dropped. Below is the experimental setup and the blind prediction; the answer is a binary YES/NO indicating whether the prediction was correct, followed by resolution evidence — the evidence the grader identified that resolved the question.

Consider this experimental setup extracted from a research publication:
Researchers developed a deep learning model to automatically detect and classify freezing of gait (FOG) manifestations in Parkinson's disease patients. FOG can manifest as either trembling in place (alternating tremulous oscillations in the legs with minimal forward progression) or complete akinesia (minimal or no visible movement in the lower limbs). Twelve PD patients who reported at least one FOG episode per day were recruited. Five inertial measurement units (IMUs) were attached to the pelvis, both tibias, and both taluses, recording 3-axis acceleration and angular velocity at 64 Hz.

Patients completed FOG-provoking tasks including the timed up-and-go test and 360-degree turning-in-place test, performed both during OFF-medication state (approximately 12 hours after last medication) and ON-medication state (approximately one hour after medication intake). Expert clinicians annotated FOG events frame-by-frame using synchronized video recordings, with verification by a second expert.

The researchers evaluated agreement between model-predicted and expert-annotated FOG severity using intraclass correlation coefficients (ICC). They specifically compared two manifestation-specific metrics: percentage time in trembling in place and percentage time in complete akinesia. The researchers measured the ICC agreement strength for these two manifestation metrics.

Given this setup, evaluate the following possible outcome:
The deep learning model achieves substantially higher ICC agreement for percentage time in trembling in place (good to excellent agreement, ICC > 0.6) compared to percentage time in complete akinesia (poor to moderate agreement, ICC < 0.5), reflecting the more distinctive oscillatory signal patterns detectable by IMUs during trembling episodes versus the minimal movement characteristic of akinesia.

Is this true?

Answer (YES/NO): NO